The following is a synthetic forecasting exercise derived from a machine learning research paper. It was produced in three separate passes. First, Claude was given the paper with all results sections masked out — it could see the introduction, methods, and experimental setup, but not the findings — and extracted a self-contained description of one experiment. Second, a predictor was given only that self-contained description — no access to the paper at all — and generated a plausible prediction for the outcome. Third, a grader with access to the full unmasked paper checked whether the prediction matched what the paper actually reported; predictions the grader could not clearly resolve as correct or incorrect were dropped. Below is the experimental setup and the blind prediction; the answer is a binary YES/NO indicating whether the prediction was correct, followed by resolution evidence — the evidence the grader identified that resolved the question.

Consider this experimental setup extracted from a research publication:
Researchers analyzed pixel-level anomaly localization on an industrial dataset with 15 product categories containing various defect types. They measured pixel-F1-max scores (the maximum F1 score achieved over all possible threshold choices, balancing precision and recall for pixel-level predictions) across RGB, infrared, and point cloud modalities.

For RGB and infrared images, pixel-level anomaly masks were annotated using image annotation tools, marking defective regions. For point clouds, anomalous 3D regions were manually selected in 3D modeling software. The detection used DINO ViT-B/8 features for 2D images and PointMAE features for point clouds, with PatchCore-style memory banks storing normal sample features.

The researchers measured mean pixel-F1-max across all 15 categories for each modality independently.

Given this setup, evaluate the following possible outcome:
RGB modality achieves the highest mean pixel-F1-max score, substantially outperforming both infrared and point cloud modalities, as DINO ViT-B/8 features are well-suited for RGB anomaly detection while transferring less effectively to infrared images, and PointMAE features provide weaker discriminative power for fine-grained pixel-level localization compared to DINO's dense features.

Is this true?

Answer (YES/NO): NO